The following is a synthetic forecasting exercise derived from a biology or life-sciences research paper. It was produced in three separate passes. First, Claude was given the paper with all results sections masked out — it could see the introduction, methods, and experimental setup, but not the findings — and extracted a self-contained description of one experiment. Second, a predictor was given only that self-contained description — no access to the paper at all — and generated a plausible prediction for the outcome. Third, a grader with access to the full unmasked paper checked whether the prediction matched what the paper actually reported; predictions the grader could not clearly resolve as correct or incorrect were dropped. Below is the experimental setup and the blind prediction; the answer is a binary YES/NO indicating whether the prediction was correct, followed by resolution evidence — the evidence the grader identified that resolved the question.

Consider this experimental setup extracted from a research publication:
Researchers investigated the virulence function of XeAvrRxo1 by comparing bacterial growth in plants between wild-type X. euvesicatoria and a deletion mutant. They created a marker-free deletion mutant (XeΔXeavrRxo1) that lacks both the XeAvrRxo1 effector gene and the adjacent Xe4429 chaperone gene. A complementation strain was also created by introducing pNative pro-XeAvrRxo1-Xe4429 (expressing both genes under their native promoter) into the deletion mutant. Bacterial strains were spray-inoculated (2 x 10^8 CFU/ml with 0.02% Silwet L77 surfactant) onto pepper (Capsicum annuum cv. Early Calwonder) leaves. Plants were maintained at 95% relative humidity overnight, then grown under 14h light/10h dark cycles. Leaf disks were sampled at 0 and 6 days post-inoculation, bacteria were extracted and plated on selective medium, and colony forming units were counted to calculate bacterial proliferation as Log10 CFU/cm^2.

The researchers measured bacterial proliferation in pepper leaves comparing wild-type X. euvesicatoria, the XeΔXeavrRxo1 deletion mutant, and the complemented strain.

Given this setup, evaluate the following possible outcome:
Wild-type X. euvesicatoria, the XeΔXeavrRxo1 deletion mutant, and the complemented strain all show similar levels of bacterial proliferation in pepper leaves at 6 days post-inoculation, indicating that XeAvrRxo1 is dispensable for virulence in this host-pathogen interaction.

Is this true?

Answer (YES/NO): NO